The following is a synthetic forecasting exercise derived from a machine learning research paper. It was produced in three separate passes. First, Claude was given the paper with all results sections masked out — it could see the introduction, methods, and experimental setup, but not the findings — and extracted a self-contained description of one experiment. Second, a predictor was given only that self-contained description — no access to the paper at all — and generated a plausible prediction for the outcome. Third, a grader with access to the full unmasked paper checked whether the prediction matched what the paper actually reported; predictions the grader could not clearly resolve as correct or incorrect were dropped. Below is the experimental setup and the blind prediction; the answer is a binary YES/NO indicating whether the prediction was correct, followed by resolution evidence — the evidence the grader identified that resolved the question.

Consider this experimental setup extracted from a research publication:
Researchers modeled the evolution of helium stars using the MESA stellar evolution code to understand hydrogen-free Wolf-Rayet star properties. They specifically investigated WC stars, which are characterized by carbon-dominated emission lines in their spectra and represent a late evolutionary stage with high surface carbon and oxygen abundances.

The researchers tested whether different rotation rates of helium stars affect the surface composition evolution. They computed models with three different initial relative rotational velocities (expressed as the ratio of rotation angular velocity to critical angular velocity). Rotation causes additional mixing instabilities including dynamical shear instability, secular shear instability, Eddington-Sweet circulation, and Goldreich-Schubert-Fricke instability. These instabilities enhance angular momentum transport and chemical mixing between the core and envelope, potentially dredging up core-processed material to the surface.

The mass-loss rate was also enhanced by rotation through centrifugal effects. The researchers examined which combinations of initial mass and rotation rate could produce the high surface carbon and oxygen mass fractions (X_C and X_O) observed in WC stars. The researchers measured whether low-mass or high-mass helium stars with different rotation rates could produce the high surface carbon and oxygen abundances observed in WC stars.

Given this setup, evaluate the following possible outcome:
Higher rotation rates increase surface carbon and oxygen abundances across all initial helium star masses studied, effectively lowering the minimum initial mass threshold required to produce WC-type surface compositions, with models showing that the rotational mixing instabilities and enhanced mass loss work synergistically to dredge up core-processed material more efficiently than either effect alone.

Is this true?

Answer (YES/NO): NO